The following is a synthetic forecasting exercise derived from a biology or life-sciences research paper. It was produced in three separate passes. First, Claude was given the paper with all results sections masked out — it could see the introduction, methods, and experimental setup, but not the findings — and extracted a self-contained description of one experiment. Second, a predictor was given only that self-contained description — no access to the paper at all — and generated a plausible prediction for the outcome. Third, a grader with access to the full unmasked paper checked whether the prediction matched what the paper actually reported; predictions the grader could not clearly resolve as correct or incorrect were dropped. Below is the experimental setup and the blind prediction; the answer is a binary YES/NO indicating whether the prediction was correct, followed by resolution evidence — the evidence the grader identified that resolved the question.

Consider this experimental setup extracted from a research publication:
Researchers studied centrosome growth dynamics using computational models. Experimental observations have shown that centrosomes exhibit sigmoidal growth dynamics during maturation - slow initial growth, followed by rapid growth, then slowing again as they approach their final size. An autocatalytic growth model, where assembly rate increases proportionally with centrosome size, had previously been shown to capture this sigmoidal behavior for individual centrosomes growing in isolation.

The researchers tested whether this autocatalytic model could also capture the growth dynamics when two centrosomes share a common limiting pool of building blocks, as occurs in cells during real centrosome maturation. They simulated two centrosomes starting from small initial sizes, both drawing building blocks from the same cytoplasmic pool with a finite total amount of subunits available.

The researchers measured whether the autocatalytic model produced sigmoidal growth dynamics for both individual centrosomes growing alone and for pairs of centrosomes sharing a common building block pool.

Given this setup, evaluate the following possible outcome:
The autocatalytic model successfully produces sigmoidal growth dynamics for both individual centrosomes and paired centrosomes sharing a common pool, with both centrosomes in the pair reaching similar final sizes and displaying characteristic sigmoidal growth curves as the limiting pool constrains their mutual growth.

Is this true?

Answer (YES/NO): NO